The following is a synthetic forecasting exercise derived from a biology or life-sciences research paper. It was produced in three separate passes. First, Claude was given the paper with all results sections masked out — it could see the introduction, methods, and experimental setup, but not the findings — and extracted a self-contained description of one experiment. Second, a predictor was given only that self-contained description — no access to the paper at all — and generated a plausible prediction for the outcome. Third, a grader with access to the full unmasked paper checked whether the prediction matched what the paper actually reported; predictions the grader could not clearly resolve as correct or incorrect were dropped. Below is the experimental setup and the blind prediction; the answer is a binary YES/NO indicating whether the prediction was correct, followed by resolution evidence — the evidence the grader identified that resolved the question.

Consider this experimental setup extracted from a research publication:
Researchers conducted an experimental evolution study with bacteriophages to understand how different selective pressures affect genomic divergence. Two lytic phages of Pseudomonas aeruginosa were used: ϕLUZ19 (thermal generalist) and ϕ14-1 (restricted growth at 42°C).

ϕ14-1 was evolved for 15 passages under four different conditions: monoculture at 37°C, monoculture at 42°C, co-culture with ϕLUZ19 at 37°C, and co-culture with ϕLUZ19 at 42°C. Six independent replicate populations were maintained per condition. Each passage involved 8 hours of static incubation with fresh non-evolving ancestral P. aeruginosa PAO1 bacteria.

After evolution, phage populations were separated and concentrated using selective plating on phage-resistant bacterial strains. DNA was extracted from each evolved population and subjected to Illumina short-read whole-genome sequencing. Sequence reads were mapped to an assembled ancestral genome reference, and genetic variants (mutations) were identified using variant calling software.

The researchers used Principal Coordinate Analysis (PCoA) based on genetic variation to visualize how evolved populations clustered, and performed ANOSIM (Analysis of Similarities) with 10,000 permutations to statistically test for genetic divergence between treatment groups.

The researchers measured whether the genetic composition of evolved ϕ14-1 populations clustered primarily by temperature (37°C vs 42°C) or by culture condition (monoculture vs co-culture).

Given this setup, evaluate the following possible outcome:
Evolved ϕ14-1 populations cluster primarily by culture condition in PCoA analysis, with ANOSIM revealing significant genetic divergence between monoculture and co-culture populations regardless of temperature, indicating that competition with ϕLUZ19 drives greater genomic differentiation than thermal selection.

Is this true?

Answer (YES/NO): NO